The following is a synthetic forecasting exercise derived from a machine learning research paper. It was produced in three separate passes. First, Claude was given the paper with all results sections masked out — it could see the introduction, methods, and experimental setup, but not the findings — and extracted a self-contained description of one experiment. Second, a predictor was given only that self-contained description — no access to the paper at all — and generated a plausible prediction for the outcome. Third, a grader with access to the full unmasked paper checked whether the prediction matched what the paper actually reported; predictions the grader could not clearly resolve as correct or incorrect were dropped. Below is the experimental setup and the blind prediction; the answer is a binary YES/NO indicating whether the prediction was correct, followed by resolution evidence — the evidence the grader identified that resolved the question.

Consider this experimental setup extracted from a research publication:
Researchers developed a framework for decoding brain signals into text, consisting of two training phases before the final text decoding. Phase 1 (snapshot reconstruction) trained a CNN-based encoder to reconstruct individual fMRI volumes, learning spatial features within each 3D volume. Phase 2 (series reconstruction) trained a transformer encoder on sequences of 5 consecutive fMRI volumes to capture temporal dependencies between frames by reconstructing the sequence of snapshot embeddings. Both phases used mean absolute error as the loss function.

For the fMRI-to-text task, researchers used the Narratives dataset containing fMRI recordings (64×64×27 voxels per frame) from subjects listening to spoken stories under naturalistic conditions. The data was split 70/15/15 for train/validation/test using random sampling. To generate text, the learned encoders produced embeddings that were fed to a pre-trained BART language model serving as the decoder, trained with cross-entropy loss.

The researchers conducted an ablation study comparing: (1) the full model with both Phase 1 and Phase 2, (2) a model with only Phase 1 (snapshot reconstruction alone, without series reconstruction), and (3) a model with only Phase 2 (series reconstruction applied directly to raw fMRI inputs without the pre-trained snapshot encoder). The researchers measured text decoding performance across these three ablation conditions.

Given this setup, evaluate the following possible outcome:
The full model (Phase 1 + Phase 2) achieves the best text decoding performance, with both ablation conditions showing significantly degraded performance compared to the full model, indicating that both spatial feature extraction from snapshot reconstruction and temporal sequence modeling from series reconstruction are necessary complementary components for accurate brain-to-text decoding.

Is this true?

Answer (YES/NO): YES